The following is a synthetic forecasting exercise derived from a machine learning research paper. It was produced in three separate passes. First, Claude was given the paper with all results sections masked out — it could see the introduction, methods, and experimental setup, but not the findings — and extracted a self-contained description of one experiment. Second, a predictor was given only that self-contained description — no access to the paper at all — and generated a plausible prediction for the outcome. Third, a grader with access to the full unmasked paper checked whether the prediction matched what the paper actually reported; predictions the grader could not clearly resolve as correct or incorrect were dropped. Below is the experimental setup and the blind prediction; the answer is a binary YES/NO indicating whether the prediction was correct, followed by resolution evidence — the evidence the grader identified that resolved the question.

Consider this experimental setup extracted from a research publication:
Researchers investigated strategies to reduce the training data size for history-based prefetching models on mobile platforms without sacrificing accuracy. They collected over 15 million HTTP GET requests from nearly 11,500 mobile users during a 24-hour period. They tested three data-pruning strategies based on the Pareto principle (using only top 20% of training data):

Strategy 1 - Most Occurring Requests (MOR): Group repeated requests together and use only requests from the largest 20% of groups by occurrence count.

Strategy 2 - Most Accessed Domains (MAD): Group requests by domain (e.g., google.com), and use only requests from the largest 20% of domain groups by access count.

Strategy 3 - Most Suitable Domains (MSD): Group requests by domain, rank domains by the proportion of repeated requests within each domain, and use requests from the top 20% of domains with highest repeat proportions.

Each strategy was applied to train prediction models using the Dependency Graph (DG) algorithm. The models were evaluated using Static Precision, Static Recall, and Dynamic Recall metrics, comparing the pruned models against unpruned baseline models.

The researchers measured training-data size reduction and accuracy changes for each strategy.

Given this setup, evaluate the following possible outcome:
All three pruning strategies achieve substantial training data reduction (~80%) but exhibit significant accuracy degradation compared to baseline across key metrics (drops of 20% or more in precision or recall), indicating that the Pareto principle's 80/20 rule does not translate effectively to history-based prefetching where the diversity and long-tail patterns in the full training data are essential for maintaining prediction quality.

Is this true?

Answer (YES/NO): NO